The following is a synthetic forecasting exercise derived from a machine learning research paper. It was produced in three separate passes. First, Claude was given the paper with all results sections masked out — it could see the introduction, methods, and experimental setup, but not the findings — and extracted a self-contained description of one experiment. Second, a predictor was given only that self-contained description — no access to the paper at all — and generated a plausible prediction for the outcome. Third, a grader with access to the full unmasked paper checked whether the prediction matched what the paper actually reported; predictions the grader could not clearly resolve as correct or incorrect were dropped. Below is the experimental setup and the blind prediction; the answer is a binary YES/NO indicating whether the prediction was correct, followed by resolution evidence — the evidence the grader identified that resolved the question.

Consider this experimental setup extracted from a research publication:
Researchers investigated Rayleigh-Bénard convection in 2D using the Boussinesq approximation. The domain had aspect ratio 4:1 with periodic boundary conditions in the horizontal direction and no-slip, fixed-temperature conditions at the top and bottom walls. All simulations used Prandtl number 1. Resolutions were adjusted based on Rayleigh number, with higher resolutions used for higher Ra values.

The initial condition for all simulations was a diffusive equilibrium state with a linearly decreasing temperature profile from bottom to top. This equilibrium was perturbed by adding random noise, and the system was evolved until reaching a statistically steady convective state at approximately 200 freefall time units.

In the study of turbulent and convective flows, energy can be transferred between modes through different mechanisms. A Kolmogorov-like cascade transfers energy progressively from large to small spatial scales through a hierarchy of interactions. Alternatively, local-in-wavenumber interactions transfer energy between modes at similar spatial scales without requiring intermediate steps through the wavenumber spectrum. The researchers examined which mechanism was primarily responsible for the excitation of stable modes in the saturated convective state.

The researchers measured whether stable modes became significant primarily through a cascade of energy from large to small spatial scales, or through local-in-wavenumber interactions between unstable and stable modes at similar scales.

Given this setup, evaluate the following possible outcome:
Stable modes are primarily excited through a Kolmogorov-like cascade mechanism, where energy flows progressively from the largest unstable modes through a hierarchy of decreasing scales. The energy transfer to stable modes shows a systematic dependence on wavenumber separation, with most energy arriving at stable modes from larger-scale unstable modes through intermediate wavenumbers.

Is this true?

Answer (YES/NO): NO